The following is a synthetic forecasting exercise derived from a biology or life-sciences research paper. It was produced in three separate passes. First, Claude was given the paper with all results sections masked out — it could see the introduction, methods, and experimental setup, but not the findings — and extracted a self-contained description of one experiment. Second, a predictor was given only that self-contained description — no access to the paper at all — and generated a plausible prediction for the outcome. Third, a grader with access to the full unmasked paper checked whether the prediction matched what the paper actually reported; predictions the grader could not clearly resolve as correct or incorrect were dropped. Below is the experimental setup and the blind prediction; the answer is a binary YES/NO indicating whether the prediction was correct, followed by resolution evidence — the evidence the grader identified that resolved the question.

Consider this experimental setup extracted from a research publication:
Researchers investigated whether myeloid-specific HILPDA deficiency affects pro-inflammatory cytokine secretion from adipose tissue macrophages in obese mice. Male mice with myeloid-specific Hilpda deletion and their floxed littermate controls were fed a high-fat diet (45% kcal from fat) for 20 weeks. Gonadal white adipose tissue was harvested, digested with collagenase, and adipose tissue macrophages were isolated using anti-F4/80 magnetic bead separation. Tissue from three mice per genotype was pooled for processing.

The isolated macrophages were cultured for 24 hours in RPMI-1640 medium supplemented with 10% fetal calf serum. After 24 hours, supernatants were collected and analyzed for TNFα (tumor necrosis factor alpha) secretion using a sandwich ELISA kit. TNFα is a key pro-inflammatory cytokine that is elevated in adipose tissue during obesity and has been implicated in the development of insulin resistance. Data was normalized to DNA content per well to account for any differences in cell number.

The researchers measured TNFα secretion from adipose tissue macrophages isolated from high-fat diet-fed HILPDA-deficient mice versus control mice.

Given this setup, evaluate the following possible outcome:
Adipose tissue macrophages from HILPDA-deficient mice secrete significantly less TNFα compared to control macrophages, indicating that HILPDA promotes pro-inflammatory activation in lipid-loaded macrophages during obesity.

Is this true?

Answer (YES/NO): NO